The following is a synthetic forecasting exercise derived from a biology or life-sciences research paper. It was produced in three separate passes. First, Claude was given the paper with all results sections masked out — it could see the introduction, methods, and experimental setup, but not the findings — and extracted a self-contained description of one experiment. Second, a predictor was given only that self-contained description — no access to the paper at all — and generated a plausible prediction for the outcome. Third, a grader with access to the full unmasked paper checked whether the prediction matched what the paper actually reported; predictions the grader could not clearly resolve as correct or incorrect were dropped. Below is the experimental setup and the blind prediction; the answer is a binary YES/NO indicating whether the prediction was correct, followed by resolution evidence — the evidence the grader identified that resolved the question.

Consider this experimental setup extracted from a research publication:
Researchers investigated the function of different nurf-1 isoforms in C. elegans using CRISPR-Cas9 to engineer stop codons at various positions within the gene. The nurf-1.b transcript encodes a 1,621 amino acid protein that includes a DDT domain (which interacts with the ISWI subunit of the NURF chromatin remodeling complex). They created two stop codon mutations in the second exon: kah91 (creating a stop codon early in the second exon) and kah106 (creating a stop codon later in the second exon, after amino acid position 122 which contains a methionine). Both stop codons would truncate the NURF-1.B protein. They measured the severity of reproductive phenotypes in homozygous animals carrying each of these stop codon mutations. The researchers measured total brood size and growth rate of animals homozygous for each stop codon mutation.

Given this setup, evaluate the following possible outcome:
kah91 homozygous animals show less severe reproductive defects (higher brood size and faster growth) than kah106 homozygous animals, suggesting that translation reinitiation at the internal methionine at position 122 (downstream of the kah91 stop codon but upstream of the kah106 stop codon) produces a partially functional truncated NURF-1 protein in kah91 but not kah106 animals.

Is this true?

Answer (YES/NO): YES